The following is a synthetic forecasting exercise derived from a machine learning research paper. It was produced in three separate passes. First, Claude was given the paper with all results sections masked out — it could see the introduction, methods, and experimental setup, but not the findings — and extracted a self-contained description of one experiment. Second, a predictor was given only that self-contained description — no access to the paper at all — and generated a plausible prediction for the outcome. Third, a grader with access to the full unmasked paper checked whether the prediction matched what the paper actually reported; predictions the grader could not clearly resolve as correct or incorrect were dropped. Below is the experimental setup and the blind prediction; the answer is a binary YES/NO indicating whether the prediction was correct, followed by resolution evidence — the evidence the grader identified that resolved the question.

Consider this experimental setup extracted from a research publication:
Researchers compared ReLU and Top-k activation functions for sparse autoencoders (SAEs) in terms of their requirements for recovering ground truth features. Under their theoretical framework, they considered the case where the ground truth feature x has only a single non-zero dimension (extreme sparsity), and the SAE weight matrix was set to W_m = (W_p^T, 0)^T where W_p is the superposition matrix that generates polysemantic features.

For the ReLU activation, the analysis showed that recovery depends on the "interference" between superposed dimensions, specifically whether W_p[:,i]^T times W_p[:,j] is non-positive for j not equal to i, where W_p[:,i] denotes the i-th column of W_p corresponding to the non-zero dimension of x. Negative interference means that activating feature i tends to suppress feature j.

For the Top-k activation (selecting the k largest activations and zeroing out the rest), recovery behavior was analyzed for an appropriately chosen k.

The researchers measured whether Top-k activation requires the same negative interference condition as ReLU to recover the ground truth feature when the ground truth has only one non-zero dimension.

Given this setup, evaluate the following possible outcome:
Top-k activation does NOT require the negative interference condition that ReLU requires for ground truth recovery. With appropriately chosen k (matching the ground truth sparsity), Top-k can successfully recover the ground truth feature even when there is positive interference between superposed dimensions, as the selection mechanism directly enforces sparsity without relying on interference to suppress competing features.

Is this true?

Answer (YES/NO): YES